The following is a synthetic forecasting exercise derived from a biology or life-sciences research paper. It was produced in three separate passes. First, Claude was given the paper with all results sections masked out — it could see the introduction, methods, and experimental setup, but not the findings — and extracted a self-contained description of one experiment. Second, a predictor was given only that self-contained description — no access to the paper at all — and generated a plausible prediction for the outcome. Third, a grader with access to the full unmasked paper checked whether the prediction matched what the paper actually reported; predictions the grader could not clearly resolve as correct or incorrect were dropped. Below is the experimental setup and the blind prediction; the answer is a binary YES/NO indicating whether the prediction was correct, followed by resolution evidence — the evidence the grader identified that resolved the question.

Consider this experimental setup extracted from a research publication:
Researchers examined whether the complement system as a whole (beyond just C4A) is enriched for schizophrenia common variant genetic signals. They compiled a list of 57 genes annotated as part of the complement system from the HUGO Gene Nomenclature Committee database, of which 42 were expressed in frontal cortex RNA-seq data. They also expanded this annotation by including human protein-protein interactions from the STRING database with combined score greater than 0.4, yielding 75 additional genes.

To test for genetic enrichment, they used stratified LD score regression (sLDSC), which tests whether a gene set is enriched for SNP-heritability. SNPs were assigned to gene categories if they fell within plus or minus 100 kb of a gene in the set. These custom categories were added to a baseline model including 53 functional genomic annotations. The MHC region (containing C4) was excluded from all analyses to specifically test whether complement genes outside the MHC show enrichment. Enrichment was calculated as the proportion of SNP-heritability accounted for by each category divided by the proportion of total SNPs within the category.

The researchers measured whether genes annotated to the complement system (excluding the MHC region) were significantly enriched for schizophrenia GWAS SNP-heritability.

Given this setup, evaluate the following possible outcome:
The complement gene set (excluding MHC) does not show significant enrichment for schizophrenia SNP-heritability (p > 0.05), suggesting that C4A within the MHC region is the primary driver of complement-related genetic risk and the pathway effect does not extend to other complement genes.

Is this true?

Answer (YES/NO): YES